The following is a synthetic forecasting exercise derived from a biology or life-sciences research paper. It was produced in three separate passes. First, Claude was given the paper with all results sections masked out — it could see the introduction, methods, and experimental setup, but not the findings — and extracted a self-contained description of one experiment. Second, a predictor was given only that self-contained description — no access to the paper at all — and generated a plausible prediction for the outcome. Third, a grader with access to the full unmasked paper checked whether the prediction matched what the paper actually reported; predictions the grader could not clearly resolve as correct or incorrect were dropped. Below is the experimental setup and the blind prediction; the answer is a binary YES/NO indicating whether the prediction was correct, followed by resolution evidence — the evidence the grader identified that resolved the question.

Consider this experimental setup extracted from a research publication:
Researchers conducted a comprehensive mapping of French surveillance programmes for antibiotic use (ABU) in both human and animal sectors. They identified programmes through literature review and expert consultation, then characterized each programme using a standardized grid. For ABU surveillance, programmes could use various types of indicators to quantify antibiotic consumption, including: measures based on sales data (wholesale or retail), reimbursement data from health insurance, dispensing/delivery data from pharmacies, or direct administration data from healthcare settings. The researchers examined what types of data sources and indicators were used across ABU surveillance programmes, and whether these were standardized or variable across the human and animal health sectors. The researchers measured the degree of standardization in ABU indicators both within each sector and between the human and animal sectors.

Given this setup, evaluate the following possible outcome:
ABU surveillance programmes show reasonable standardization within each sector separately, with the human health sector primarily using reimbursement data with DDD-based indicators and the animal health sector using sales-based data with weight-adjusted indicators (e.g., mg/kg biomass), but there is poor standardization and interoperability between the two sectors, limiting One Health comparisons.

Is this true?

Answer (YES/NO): NO